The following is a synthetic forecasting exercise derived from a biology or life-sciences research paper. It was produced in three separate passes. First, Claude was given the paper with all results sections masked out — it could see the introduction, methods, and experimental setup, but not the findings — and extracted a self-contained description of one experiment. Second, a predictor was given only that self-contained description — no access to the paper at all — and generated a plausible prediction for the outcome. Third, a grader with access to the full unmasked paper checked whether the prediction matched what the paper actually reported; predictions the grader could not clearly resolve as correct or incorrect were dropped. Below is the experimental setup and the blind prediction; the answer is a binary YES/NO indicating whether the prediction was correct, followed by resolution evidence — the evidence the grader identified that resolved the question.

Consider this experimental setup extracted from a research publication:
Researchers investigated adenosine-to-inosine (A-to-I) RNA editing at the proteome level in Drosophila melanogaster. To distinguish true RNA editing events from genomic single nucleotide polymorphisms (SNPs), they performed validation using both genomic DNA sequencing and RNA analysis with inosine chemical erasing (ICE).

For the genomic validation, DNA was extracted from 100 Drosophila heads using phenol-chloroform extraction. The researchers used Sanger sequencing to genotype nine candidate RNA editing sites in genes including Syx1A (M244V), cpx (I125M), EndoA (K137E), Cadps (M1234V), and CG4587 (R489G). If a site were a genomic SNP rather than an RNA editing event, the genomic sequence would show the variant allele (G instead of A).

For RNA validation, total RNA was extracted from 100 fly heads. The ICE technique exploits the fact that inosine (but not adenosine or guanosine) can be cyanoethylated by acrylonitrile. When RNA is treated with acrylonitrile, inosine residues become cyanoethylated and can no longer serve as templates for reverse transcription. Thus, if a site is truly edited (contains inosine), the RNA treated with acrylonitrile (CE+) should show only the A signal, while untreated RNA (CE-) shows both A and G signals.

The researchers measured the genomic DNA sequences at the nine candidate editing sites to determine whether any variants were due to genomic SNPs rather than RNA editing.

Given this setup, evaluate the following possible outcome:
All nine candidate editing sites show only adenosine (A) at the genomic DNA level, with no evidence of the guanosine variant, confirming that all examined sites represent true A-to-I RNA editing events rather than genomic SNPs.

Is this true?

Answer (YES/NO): YES